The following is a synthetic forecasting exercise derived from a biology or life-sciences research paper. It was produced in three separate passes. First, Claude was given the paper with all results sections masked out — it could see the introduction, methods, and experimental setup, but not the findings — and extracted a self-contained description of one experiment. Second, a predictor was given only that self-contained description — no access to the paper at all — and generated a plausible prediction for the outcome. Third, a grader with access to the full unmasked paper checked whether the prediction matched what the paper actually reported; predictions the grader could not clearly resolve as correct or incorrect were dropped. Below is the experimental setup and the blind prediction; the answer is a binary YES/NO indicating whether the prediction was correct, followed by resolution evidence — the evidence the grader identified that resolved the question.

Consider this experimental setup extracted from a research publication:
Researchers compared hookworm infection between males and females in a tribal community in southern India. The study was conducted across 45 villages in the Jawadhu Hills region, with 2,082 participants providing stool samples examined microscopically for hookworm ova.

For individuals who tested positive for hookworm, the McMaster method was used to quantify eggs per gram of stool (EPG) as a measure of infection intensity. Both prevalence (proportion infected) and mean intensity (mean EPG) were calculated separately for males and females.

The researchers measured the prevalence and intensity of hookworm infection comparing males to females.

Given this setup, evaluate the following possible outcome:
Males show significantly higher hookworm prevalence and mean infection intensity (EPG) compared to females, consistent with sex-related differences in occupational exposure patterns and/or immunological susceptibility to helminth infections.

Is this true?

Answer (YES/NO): NO